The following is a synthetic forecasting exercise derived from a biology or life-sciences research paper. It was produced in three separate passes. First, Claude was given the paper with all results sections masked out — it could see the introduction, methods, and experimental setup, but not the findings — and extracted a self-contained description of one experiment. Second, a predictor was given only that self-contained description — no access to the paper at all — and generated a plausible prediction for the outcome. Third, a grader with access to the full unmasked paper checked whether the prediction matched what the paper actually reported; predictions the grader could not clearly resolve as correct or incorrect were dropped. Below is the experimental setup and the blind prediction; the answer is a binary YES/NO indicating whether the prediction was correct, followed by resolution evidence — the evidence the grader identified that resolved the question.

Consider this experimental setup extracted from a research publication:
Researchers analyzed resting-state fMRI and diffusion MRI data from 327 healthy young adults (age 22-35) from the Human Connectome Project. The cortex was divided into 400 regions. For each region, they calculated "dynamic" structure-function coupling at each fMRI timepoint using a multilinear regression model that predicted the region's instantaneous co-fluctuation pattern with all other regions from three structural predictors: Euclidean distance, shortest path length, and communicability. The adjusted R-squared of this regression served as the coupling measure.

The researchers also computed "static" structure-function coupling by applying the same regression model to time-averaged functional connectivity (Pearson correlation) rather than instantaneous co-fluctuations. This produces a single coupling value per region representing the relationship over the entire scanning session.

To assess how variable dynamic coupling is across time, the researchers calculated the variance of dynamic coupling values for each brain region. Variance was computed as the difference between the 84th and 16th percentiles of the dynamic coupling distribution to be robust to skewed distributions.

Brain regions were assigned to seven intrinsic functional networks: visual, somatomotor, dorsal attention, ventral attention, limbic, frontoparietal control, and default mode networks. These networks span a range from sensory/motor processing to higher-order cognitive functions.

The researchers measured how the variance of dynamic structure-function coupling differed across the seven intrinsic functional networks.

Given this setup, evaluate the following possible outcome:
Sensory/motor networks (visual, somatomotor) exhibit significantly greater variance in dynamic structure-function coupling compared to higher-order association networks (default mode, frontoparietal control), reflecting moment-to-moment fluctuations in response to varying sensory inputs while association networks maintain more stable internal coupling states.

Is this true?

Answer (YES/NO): NO